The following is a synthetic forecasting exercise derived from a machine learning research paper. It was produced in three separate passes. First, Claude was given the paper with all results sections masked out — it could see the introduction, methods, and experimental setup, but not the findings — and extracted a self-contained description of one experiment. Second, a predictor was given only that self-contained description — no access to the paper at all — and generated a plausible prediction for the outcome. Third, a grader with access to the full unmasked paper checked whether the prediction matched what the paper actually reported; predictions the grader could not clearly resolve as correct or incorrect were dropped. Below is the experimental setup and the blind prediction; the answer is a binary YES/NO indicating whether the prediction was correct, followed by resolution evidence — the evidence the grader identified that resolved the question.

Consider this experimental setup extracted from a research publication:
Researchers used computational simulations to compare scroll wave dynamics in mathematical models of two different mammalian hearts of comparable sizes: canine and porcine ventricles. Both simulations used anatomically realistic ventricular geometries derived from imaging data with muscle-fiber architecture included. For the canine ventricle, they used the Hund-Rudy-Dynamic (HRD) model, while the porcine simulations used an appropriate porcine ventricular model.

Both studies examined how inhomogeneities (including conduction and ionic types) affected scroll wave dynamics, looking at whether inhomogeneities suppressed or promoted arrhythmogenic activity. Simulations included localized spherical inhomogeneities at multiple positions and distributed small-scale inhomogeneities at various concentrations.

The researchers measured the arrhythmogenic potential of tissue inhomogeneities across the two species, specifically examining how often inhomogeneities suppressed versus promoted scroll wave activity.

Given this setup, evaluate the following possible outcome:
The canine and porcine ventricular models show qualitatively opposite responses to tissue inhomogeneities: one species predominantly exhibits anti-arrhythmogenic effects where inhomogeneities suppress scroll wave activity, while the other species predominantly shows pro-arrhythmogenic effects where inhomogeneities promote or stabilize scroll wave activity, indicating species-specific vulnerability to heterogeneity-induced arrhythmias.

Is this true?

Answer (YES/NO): NO